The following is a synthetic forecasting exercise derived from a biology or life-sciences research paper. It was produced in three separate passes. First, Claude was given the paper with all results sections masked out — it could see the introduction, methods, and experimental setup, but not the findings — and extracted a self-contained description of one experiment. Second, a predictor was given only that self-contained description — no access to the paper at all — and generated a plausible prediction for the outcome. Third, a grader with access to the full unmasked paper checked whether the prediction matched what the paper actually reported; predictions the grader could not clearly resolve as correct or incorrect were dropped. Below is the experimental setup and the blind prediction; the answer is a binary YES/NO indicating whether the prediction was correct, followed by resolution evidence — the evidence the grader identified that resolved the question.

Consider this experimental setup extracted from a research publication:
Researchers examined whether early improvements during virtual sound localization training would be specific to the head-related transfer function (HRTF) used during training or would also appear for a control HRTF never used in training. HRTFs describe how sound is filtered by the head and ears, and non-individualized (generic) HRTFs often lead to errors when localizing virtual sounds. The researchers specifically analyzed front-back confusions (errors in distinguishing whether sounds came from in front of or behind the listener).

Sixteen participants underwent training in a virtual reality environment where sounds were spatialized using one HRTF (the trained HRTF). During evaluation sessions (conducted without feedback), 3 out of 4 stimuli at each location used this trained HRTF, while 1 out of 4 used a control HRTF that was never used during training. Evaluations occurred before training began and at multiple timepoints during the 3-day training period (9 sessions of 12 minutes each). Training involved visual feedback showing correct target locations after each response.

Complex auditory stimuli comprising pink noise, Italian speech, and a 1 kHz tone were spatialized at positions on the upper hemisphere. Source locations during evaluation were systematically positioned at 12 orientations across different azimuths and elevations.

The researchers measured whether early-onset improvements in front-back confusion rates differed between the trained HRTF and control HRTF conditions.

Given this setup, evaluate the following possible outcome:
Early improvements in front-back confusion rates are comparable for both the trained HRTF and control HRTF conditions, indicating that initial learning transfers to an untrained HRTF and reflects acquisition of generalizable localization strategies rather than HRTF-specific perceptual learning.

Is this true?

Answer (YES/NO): NO